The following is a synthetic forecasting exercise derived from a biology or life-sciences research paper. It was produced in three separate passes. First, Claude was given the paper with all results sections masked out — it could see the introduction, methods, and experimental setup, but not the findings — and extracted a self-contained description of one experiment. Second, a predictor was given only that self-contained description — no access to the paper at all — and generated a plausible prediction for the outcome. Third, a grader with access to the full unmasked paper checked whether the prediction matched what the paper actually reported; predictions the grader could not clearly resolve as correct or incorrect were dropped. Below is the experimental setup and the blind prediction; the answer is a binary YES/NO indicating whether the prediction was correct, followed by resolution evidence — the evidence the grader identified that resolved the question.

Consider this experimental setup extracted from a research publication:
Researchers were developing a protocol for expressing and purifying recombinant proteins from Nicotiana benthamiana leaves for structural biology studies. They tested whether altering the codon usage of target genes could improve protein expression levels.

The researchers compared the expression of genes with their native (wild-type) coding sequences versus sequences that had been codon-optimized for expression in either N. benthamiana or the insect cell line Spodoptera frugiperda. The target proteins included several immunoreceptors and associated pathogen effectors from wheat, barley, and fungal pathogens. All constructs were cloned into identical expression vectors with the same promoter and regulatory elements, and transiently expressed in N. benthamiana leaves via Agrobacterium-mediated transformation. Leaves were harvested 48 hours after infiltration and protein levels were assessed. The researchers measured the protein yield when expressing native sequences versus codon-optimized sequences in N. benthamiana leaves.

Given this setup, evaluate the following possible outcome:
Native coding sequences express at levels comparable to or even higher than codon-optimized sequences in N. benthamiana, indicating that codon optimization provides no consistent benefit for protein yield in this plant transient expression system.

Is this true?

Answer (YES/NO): NO